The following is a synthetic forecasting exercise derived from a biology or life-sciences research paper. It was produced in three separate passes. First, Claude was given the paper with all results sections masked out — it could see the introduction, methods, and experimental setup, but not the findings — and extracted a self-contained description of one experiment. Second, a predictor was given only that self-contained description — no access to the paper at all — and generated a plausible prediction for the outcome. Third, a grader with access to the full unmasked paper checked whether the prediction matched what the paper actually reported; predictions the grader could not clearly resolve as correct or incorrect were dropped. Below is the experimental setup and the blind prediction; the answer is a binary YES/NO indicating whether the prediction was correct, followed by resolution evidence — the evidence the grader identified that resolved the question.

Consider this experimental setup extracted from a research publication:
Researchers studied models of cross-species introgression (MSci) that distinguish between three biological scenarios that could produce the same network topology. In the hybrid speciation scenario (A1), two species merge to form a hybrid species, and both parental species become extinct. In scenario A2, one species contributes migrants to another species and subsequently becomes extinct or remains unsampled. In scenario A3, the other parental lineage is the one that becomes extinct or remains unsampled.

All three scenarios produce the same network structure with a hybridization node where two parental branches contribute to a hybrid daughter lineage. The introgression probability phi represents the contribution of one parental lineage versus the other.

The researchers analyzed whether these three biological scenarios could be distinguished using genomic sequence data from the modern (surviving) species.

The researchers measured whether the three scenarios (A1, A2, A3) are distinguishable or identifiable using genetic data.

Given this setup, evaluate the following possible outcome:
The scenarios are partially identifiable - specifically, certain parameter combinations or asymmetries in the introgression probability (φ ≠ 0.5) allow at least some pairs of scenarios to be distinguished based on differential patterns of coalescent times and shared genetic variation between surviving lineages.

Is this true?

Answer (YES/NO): NO